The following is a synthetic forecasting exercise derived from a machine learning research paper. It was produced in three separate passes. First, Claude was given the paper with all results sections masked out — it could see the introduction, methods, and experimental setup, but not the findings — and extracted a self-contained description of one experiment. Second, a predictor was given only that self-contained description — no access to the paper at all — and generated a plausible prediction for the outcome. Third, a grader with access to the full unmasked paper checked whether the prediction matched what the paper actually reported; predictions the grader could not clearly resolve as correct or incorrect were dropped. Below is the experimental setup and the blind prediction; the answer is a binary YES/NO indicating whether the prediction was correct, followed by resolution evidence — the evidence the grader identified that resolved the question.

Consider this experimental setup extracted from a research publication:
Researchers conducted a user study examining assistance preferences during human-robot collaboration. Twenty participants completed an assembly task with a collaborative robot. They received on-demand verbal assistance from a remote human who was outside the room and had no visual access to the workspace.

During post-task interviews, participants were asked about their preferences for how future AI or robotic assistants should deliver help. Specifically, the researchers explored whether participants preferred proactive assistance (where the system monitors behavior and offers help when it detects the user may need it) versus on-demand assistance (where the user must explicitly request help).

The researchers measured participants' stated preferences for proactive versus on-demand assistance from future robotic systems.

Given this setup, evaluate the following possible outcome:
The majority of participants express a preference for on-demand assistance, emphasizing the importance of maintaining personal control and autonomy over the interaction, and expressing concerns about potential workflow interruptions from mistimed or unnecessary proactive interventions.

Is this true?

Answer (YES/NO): NO